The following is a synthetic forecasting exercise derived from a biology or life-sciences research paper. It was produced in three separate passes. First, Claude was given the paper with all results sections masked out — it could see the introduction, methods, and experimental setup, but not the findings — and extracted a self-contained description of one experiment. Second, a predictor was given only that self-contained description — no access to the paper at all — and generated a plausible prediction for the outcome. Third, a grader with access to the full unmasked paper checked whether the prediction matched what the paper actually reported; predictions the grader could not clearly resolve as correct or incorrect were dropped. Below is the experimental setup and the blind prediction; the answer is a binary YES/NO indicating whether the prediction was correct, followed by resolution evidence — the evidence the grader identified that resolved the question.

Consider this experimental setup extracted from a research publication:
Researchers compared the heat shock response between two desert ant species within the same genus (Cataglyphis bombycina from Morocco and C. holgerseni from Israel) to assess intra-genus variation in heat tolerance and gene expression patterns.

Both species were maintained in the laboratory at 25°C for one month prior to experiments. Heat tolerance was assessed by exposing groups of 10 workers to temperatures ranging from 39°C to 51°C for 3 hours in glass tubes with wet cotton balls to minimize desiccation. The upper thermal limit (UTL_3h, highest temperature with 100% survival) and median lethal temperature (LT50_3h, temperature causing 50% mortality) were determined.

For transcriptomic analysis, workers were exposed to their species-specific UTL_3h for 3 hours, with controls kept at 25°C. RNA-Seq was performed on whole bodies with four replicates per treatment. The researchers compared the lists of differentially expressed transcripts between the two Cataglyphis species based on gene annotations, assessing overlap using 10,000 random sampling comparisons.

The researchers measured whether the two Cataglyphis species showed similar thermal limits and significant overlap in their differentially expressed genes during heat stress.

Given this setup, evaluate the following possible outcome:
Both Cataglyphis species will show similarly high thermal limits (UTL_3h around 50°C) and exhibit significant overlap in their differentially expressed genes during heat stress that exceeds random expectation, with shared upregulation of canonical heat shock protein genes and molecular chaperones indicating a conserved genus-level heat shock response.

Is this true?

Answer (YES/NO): NO